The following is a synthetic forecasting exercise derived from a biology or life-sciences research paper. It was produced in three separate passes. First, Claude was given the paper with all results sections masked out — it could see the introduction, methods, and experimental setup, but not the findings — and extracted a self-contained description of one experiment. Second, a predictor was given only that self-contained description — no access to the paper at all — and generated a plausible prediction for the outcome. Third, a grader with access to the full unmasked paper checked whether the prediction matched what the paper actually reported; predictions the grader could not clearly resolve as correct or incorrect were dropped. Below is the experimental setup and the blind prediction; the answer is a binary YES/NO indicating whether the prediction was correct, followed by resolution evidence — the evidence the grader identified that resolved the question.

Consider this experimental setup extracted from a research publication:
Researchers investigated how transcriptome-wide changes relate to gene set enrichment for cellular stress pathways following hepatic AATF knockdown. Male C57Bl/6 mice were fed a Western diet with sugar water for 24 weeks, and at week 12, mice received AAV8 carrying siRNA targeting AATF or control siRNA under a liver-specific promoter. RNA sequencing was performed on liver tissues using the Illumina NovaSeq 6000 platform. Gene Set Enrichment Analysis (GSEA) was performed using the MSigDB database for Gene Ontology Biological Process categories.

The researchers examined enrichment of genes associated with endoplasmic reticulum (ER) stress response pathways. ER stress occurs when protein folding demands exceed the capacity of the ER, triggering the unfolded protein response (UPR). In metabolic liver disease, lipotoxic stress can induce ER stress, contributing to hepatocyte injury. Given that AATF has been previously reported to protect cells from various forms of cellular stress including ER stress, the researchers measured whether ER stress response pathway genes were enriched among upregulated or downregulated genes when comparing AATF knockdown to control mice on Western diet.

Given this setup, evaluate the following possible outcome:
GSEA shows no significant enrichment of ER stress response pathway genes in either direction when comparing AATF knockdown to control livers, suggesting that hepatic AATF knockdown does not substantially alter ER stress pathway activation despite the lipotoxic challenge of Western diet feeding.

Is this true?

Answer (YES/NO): NO